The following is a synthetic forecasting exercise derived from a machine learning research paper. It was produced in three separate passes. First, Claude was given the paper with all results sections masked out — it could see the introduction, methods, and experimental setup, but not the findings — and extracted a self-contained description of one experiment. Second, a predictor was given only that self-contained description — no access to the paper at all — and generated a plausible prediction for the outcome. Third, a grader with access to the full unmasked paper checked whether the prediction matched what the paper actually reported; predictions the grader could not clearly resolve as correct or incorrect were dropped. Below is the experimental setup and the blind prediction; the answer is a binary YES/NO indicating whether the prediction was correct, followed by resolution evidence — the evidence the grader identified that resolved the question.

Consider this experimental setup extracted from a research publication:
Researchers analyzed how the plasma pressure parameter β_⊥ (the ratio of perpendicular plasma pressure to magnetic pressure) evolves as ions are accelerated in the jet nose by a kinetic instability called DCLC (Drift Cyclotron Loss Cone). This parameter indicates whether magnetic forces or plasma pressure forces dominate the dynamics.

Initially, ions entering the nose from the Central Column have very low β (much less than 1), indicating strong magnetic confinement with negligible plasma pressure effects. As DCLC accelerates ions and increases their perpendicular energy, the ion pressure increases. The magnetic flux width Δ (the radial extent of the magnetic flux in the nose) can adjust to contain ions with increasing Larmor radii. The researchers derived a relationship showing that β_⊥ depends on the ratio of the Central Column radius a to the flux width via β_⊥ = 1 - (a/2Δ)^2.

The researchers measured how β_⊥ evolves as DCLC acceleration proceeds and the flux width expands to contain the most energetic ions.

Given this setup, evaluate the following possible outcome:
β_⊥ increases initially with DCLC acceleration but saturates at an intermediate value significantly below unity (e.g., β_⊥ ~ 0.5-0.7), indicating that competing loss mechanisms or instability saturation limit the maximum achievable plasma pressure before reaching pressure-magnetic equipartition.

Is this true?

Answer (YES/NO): NO